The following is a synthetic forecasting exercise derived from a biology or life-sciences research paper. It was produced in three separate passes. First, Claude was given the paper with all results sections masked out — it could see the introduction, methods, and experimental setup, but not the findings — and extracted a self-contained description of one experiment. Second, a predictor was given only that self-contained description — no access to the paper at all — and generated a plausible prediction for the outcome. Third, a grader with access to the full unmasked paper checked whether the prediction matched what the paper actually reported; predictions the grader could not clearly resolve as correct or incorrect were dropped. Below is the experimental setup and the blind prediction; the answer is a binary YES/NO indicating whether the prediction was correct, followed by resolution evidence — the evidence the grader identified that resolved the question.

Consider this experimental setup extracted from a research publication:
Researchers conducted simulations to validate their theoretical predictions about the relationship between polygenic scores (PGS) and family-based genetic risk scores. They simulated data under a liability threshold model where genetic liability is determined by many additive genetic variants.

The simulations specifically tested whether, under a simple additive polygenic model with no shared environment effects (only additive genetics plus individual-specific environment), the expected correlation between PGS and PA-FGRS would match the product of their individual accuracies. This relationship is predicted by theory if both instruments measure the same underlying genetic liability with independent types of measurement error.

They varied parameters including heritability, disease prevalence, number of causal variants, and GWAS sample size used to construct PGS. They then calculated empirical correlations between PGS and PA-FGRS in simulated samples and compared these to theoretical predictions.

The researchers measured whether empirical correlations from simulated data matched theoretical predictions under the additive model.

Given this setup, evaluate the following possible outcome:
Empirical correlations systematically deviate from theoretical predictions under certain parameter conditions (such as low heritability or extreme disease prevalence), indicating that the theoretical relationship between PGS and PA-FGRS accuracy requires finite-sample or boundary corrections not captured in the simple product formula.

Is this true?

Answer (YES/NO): NO